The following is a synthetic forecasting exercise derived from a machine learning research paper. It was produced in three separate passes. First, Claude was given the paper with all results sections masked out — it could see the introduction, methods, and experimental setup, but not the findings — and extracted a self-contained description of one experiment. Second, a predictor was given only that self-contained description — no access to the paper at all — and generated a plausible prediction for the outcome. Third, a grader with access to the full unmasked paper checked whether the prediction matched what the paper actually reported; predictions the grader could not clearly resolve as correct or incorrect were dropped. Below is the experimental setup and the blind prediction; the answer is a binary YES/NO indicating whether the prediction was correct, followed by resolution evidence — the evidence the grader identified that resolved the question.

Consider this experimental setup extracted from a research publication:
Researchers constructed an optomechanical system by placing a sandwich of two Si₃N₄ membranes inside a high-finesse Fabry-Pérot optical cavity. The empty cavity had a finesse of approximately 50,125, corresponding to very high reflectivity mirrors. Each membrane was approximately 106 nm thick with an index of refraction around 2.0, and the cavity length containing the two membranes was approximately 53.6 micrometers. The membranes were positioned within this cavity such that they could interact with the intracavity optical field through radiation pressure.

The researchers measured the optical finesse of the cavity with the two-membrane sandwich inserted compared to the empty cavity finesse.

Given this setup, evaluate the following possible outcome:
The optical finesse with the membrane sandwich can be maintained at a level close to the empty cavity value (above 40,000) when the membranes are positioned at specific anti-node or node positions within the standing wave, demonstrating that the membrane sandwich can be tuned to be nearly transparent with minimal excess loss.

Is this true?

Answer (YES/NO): NO